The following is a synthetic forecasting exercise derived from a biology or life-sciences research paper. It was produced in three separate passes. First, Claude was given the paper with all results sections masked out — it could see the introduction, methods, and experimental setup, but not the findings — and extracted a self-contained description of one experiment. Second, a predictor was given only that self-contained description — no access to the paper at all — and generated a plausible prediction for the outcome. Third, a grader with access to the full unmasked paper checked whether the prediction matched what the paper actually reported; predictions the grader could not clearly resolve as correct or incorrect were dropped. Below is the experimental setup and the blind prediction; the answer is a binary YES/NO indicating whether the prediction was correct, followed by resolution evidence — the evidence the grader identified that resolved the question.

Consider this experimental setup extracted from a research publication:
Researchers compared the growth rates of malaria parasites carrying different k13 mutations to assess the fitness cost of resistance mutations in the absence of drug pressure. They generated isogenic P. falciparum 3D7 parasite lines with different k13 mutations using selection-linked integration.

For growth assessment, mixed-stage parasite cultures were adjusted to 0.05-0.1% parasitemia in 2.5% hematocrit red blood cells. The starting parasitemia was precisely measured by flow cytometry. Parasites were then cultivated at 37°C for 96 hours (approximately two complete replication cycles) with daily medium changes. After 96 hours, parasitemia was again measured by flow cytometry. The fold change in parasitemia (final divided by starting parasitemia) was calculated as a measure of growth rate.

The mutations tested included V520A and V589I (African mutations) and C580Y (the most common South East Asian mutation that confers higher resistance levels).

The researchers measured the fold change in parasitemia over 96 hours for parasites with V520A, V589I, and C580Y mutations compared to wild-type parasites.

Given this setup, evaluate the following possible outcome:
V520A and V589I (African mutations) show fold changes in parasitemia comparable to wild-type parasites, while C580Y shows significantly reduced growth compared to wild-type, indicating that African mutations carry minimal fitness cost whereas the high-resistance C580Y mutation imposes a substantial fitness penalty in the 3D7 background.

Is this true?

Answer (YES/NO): YES